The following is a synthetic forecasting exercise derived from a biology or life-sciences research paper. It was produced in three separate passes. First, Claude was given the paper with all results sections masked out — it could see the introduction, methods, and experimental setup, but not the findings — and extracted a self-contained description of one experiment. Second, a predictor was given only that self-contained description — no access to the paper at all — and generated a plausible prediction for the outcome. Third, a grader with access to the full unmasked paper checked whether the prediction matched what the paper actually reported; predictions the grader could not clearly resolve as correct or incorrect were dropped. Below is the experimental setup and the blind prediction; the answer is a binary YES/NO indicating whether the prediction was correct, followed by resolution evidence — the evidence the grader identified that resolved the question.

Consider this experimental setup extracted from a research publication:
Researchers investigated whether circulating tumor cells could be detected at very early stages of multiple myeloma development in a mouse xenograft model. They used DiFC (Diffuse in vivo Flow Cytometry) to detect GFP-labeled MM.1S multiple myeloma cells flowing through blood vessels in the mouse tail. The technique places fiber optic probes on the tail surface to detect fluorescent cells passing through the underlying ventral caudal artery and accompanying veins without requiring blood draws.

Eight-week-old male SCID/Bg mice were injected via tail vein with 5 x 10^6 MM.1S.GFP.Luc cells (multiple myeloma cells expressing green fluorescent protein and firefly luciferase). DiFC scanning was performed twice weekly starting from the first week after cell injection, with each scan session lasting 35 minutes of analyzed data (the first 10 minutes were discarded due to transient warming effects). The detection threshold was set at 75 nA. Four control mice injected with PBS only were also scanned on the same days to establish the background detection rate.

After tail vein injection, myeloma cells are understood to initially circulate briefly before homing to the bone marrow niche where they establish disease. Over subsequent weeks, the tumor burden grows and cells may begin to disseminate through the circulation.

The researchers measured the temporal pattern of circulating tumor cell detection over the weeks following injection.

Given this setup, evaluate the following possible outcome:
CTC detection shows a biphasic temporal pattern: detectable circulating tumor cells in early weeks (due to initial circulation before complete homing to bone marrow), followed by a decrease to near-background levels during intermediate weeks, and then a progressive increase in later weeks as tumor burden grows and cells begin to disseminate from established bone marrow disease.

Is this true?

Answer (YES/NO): NO